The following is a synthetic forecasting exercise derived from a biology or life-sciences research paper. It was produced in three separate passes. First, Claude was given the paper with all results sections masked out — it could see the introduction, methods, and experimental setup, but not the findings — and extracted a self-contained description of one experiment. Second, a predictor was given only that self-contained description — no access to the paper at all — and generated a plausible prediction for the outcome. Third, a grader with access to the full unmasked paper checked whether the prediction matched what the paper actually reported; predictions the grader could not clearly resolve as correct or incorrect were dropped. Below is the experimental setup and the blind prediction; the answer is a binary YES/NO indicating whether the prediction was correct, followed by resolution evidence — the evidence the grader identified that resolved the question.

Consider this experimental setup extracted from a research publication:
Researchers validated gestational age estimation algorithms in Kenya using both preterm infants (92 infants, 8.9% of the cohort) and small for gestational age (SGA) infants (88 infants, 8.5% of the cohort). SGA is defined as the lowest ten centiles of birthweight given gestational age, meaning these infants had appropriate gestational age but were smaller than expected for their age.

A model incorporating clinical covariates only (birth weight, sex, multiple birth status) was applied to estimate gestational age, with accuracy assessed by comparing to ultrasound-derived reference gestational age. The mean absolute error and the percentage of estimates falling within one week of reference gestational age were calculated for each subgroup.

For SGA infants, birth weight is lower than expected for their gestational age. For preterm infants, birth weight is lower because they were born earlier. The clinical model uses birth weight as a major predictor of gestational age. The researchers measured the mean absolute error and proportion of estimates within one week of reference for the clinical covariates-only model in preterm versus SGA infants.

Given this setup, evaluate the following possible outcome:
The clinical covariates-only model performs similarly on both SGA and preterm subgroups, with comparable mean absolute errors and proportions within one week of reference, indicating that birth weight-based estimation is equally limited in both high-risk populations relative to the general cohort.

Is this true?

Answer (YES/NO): NO